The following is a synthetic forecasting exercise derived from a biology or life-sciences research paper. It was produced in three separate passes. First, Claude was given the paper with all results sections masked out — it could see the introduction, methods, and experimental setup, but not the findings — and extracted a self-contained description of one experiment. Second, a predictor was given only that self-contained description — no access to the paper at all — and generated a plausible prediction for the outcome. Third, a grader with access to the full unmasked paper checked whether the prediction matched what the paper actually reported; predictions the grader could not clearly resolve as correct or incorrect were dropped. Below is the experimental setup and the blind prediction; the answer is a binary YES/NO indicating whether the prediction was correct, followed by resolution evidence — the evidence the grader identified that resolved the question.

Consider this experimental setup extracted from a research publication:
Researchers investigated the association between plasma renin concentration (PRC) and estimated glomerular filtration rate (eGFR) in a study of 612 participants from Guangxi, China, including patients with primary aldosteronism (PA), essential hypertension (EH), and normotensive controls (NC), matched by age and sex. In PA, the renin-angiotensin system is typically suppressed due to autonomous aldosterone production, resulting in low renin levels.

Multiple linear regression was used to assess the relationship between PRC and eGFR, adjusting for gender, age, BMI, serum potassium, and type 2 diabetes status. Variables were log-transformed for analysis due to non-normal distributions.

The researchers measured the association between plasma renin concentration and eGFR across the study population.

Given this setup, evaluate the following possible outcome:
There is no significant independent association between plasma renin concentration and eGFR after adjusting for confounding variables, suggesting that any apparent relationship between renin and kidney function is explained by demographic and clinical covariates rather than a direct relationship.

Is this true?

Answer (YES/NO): NO